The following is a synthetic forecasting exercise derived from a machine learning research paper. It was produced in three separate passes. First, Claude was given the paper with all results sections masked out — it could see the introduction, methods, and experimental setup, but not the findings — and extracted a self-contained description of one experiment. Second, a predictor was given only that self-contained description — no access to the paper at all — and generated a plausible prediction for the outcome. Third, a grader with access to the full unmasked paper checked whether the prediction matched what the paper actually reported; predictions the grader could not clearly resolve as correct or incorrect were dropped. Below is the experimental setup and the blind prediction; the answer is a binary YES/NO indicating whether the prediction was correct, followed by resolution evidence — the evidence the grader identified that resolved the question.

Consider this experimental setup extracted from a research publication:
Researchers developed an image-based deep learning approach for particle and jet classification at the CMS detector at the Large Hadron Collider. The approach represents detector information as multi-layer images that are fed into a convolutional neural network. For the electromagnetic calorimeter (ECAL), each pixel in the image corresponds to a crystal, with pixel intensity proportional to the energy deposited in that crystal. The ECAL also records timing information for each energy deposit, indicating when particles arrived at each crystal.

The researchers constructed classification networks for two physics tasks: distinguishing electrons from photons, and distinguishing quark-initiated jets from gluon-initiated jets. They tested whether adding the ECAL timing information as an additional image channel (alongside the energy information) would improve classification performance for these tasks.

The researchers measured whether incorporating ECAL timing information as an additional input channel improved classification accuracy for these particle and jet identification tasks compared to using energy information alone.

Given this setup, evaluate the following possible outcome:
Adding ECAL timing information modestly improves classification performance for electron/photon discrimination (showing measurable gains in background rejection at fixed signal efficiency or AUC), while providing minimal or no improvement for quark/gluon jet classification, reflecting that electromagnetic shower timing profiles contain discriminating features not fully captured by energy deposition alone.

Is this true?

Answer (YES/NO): NO